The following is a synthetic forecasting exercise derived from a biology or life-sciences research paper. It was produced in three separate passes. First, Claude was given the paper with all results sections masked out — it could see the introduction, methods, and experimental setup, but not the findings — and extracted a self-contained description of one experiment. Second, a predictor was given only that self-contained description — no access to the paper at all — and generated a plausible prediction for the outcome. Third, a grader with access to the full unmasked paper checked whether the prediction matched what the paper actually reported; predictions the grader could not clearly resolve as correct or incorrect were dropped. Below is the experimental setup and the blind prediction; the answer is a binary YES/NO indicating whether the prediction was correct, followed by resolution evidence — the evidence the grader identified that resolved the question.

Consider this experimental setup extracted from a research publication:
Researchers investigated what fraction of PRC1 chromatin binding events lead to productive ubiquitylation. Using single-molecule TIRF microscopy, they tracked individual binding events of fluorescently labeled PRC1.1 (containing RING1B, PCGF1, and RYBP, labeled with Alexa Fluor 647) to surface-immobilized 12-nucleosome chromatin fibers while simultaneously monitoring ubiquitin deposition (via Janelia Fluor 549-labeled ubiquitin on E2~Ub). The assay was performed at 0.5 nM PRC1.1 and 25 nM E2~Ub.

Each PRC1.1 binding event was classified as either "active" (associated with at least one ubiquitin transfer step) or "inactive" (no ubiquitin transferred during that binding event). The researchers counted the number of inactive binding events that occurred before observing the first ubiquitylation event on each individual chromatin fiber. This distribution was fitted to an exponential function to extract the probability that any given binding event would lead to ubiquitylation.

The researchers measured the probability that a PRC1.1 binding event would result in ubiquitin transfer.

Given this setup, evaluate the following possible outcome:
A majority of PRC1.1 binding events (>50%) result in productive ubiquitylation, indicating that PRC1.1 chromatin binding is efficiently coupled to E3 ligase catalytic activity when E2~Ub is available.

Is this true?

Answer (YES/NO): NO